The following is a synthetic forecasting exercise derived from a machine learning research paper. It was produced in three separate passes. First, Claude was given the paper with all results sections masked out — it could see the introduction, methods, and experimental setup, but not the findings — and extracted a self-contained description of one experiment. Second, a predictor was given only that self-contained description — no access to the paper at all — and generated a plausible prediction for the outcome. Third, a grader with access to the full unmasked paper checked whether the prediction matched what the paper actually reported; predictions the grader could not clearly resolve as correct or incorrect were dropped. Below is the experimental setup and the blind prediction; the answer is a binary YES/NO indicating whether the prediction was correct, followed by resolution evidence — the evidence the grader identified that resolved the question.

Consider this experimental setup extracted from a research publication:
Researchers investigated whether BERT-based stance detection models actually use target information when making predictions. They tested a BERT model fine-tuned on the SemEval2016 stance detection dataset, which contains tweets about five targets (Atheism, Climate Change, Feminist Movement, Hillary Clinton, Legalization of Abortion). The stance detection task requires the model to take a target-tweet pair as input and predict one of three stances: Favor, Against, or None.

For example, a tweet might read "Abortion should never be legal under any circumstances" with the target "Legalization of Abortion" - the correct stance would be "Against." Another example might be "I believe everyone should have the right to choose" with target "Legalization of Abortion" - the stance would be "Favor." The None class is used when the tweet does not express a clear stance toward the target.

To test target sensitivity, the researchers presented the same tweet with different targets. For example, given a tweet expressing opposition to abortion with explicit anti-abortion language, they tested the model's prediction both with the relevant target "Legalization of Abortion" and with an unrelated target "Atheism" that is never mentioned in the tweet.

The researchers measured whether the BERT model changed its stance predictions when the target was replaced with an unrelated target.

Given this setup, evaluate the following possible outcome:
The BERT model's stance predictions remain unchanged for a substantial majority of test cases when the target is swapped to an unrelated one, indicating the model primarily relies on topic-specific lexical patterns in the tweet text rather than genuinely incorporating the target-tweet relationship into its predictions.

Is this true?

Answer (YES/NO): YES